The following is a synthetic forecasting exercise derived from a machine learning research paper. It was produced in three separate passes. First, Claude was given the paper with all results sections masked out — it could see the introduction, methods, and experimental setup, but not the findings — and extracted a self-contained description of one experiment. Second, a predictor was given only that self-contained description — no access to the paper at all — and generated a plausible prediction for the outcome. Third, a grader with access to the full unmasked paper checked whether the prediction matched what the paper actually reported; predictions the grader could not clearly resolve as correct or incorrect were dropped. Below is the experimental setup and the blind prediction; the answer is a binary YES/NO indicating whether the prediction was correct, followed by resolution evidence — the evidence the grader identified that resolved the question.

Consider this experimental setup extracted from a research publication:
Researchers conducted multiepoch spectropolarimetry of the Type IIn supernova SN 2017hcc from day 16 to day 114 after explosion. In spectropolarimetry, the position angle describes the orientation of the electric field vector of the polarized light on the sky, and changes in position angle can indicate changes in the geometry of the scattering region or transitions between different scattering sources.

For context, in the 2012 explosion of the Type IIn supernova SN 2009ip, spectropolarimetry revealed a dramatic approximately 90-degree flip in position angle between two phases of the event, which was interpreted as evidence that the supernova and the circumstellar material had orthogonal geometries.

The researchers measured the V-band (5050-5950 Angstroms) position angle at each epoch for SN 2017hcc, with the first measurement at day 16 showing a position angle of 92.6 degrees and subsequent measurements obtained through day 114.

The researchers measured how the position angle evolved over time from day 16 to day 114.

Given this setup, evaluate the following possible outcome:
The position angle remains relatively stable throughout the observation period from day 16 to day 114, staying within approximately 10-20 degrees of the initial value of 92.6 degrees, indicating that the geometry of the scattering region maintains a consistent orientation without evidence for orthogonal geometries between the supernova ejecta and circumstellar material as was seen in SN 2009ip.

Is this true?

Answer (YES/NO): YES